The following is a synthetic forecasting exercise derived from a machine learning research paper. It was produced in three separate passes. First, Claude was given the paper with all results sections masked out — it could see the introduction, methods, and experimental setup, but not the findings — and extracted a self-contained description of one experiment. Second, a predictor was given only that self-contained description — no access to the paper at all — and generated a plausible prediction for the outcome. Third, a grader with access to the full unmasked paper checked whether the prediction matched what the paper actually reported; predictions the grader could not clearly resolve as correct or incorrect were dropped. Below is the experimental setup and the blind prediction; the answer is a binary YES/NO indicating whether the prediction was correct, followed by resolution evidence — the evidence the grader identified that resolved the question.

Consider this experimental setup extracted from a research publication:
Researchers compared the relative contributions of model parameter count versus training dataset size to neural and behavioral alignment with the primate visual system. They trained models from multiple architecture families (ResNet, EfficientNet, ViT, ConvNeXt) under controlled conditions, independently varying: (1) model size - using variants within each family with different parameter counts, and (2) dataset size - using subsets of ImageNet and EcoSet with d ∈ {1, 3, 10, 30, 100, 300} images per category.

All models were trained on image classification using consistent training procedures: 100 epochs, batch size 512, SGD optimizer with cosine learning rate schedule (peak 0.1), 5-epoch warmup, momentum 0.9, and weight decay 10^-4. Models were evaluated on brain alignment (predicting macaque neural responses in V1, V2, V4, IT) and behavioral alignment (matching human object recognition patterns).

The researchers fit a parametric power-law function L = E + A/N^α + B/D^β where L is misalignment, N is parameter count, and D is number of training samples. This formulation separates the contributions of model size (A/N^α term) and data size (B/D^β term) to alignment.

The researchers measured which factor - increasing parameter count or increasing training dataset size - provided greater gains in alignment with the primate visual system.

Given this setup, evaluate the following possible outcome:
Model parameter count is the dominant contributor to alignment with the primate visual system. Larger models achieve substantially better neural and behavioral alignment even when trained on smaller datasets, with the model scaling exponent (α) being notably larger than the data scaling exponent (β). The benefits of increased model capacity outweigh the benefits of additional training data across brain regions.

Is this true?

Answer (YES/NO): NO